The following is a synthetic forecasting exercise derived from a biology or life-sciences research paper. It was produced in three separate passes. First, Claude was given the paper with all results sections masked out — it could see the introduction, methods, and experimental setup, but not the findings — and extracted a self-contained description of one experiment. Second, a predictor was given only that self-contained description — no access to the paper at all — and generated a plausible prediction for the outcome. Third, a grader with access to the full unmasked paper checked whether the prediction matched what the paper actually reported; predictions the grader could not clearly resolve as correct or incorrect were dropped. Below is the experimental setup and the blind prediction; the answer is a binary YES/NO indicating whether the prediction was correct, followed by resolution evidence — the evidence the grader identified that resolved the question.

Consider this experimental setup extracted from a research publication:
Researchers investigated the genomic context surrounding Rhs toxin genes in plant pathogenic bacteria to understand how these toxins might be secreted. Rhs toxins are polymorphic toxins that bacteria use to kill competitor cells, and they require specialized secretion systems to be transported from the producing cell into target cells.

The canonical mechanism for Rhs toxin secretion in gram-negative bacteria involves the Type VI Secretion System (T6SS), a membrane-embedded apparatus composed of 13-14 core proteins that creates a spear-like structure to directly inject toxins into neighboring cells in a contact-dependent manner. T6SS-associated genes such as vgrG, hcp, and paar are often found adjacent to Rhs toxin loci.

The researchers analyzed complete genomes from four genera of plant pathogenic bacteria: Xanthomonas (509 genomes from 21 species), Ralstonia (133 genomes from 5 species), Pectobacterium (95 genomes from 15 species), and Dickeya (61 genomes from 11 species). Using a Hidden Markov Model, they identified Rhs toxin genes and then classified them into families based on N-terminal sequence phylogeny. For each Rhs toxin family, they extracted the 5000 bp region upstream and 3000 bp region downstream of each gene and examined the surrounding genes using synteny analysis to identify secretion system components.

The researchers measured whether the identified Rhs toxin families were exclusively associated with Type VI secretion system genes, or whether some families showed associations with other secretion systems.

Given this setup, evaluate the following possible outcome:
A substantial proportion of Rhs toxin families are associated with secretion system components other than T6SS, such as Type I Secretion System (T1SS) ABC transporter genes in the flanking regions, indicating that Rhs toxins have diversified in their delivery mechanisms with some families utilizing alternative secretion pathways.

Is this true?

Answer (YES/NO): NO